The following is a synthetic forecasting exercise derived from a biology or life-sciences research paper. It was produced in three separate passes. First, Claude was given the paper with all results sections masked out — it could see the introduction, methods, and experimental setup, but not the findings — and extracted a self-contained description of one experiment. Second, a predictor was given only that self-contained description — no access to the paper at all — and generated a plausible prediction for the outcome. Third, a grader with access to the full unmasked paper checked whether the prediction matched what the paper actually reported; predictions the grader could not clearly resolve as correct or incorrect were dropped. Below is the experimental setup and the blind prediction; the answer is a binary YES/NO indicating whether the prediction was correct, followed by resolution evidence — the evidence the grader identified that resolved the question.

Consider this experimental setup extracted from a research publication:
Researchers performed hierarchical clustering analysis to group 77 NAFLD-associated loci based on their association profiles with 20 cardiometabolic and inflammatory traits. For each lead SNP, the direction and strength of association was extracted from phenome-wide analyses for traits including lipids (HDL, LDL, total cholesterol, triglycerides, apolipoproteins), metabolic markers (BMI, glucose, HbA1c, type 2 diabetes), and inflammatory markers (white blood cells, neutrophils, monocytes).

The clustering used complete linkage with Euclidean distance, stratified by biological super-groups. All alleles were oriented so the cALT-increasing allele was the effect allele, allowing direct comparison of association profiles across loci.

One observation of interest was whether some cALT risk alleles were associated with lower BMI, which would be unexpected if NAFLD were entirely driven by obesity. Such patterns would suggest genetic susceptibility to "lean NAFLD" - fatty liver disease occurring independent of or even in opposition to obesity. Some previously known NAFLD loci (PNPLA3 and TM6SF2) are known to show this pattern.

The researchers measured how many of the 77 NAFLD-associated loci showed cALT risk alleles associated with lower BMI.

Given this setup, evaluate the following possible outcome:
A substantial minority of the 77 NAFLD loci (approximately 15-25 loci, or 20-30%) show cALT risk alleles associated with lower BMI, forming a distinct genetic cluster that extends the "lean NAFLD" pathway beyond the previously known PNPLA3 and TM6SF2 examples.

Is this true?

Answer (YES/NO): NO